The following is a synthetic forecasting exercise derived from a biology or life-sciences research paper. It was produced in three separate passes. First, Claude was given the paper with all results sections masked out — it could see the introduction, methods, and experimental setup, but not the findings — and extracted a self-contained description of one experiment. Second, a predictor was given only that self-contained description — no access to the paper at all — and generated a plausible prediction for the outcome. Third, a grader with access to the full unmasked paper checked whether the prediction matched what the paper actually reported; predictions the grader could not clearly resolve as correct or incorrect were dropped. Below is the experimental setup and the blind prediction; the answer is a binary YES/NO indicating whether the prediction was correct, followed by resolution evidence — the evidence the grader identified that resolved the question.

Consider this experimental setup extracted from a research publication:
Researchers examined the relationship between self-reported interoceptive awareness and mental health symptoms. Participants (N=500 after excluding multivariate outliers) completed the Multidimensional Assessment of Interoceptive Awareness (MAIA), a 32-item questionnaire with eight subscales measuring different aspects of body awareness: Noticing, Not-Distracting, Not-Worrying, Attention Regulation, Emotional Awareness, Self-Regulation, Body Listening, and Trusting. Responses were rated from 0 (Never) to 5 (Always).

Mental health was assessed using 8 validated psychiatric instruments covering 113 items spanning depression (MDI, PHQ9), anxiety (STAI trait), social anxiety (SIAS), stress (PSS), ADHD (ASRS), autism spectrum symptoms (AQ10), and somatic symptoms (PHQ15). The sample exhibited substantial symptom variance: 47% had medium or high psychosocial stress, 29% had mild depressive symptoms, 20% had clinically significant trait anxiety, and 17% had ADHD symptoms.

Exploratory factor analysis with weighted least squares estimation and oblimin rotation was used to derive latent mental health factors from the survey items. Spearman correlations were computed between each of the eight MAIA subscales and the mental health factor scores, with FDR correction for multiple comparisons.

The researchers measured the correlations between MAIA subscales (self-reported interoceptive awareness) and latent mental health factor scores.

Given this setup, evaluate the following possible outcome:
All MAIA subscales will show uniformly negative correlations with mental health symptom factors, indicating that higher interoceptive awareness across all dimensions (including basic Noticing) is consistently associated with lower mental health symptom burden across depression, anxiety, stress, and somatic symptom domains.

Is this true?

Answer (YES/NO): NO